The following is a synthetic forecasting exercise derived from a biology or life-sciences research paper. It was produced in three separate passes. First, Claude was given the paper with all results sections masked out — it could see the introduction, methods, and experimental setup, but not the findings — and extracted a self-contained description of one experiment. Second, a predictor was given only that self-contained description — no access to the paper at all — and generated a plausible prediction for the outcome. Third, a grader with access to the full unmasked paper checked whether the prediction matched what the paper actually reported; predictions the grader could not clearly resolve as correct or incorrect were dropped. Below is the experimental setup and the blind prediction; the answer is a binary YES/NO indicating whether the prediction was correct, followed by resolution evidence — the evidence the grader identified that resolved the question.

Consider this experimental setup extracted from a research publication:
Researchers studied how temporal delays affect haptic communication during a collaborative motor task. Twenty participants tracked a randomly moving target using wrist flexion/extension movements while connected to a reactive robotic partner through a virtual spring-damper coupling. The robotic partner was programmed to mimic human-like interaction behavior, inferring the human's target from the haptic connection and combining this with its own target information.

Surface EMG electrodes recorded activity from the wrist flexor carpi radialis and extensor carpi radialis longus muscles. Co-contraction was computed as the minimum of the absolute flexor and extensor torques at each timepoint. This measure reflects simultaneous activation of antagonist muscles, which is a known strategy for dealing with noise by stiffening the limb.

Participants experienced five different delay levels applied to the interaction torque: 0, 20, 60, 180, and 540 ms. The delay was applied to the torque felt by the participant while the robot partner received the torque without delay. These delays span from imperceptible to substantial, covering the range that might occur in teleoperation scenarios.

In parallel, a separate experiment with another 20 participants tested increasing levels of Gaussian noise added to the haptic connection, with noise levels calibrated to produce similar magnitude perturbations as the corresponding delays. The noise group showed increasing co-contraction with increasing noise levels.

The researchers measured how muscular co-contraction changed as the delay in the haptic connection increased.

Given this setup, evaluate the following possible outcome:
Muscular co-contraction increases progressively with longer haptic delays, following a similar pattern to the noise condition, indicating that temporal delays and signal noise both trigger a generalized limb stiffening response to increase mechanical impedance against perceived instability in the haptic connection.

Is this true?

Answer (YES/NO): NO